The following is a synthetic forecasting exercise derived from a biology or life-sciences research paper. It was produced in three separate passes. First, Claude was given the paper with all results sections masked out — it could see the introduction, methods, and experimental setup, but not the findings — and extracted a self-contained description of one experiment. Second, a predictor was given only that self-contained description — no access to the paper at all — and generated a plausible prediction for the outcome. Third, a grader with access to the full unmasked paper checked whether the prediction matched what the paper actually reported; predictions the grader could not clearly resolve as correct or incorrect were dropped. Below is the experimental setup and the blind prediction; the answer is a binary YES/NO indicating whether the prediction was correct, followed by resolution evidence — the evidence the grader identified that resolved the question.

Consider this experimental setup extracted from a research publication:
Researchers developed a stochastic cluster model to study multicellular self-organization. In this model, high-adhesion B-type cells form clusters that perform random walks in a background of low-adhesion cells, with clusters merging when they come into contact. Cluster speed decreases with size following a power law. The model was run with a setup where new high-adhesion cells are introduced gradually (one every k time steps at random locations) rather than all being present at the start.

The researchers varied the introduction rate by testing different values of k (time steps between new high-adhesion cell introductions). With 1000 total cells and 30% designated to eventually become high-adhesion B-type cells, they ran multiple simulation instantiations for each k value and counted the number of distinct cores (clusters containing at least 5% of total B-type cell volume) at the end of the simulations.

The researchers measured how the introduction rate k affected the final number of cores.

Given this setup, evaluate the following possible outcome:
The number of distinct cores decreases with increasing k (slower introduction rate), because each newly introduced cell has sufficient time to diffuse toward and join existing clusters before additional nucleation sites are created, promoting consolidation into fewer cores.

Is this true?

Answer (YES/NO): YES